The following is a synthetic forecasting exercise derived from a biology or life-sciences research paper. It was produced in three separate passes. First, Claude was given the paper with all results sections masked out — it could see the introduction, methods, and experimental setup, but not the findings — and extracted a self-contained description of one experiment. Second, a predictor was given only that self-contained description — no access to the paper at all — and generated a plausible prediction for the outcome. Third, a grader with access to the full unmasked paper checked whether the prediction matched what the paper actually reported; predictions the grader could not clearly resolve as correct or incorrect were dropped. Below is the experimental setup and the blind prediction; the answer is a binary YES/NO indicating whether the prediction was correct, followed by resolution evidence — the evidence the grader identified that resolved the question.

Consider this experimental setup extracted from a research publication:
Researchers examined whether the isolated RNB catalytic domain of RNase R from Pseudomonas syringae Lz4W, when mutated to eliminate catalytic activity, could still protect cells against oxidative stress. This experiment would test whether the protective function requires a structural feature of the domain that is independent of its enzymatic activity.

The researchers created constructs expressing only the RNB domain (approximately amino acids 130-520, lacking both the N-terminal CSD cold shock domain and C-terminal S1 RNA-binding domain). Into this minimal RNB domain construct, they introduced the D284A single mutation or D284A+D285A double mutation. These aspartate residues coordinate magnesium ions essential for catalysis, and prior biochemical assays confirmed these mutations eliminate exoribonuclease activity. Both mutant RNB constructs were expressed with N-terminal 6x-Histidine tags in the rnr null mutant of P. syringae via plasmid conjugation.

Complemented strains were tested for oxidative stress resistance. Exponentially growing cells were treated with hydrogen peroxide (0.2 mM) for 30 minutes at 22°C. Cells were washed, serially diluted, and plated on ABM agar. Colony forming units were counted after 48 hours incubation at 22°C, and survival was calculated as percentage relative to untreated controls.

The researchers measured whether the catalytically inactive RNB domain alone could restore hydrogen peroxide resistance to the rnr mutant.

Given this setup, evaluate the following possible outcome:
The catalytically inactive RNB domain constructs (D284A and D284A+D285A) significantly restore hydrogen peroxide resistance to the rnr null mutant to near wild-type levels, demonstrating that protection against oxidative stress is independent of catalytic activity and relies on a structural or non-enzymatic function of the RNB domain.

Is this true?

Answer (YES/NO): NO